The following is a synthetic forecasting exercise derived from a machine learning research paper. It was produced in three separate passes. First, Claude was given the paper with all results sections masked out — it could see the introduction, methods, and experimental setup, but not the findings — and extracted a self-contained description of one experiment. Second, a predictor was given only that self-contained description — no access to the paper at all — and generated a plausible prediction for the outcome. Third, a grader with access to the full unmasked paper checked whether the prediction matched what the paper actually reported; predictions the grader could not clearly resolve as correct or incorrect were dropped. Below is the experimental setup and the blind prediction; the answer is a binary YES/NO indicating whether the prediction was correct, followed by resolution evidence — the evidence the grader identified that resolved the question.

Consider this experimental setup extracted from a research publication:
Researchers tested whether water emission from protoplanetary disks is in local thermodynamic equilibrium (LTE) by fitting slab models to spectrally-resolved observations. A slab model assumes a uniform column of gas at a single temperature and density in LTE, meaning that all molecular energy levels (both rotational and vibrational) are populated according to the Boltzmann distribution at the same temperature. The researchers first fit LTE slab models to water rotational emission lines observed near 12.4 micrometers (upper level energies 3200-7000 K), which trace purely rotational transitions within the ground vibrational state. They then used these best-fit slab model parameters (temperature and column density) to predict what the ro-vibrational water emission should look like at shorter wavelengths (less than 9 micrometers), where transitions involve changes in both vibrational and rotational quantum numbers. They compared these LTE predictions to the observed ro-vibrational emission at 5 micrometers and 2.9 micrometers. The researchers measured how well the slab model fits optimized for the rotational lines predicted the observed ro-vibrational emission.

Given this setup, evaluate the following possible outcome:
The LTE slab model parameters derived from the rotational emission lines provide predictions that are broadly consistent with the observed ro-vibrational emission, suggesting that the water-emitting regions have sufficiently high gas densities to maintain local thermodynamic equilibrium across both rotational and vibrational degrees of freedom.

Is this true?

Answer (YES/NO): NO